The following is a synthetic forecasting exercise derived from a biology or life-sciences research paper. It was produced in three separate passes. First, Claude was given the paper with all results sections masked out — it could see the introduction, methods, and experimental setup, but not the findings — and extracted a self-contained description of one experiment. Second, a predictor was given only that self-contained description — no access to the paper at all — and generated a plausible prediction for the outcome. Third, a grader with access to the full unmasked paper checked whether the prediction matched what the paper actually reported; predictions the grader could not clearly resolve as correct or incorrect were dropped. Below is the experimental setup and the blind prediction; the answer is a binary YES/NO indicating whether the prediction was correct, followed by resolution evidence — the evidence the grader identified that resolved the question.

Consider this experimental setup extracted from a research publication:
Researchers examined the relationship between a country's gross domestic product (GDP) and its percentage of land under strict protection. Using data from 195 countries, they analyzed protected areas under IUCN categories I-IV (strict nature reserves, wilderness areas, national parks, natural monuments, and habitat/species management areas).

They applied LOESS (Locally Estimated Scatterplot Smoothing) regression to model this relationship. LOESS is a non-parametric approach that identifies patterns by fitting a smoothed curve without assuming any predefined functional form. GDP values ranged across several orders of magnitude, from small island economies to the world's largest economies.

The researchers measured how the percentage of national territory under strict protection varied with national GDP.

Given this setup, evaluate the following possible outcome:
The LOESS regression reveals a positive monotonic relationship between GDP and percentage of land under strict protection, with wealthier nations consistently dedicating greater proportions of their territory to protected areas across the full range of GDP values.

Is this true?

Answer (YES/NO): NO